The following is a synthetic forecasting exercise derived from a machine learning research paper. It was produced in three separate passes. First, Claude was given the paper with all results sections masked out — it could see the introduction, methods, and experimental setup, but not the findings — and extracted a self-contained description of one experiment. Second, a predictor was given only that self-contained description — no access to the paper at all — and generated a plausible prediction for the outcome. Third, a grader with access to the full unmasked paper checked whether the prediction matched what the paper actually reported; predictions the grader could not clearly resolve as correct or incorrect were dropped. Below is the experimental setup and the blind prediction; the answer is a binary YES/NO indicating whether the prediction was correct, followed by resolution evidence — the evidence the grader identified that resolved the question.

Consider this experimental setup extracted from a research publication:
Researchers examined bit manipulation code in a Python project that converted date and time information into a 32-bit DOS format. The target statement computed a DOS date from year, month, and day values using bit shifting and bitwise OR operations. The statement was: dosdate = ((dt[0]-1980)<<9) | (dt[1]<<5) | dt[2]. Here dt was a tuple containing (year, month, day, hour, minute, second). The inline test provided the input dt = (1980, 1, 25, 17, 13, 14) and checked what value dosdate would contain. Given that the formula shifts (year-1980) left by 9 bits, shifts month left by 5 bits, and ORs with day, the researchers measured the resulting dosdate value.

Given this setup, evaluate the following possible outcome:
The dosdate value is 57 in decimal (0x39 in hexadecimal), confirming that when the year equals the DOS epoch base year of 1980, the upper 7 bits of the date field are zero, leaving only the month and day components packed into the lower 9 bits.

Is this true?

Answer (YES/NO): YES